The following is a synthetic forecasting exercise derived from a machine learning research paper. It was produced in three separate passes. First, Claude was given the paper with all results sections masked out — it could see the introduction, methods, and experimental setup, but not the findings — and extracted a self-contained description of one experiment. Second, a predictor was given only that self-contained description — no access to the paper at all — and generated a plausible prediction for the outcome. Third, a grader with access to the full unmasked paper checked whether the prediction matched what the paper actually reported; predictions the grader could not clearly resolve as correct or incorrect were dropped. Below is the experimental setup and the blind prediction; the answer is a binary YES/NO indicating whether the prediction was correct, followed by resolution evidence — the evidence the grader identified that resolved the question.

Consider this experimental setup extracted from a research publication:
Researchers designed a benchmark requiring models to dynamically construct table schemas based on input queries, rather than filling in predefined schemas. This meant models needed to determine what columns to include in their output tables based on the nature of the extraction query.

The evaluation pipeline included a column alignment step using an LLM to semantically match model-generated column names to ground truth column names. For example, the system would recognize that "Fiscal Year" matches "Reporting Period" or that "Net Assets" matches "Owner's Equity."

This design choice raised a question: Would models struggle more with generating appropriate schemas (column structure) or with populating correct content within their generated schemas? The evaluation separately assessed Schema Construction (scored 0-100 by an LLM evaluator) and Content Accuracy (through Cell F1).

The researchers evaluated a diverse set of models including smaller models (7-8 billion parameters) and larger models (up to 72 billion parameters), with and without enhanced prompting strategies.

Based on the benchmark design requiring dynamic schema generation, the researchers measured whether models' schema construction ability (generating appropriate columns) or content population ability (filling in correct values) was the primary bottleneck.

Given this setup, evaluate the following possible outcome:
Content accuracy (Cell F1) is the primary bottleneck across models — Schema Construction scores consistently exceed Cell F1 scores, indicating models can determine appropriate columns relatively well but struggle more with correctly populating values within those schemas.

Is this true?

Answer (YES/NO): NO